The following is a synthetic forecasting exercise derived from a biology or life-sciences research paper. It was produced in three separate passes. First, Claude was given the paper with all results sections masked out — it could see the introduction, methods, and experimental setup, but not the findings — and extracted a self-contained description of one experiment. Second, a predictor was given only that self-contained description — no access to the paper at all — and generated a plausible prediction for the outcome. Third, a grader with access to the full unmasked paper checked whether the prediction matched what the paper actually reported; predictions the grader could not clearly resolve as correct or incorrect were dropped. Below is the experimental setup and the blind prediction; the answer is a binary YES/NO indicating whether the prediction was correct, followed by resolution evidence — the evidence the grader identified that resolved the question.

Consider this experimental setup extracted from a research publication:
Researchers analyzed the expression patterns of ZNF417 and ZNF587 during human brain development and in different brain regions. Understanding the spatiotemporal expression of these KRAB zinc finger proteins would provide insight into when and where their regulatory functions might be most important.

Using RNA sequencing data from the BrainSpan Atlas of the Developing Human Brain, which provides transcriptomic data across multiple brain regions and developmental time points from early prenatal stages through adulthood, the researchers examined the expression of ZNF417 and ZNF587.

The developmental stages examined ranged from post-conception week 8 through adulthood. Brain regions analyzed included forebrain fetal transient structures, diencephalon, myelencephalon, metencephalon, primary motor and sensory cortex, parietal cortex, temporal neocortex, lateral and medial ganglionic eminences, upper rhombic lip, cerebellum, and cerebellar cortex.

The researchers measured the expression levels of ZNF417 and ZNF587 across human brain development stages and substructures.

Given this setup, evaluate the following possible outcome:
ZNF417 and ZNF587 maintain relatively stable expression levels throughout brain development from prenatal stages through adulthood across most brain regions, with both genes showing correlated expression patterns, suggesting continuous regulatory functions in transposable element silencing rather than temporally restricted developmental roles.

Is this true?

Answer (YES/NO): NO